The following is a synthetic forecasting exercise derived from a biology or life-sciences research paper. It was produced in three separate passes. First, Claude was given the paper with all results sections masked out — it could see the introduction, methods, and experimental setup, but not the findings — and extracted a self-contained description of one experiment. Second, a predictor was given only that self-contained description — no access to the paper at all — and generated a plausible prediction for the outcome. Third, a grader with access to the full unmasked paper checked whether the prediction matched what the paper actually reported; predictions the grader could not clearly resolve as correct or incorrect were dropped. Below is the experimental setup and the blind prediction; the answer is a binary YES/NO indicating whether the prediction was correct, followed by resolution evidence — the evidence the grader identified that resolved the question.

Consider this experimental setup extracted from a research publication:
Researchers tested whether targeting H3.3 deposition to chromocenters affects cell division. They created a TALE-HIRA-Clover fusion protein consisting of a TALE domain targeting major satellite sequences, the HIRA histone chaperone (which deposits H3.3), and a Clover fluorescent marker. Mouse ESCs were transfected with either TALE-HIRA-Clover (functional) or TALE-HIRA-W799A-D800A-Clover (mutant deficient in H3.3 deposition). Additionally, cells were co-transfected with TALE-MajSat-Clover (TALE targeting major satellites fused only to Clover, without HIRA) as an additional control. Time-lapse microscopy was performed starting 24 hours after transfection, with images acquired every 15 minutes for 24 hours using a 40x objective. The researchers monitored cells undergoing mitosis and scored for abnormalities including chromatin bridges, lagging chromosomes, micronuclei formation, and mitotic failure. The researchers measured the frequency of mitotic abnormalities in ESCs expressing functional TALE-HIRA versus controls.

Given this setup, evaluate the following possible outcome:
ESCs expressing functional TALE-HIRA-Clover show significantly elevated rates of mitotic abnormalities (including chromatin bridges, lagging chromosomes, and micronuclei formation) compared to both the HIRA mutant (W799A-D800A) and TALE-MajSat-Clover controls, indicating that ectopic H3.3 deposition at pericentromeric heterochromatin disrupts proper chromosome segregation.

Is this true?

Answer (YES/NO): NO